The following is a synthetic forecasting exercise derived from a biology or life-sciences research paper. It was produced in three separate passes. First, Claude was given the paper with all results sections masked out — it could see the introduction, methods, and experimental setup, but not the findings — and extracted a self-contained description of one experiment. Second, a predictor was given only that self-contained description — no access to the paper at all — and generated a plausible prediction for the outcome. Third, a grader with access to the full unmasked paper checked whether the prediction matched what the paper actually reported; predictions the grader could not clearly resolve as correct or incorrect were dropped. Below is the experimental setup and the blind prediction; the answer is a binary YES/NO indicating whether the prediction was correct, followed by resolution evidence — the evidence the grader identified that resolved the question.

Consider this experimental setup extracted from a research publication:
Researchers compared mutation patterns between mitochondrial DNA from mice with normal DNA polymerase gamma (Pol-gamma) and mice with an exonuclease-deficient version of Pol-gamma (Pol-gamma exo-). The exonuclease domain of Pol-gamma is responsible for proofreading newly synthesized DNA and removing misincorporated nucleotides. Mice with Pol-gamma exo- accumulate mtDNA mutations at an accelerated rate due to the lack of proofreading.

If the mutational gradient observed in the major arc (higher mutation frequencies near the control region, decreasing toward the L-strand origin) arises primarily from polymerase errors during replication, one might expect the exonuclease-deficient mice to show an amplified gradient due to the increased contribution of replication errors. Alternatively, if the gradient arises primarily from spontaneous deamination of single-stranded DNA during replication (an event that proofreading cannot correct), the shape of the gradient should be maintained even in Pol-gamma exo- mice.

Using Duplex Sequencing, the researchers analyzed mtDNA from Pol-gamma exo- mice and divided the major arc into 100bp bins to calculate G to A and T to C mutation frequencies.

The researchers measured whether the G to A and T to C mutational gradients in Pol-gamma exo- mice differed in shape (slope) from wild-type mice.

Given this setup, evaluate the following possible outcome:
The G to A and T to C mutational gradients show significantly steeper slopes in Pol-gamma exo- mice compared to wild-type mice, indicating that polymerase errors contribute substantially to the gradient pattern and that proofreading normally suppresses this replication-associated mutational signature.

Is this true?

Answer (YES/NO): NO